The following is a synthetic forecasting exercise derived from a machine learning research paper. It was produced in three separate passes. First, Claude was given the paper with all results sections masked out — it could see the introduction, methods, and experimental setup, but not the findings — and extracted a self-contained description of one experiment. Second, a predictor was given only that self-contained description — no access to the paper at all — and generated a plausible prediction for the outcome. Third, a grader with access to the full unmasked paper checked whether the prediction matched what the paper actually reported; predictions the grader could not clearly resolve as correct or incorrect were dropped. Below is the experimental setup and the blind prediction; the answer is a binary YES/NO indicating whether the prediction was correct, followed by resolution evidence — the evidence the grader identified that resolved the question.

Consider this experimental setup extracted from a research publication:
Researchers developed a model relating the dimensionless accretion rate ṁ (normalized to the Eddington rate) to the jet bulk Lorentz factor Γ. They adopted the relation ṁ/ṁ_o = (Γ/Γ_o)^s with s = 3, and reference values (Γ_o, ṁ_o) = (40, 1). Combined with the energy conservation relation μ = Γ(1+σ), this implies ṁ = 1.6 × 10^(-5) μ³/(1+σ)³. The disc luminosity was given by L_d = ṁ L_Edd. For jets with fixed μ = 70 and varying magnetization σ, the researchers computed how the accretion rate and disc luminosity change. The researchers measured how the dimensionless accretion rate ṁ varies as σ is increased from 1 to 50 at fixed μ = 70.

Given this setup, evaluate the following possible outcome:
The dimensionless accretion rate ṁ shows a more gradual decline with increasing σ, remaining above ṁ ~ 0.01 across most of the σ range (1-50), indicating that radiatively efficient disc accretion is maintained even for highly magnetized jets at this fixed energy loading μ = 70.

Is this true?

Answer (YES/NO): NO